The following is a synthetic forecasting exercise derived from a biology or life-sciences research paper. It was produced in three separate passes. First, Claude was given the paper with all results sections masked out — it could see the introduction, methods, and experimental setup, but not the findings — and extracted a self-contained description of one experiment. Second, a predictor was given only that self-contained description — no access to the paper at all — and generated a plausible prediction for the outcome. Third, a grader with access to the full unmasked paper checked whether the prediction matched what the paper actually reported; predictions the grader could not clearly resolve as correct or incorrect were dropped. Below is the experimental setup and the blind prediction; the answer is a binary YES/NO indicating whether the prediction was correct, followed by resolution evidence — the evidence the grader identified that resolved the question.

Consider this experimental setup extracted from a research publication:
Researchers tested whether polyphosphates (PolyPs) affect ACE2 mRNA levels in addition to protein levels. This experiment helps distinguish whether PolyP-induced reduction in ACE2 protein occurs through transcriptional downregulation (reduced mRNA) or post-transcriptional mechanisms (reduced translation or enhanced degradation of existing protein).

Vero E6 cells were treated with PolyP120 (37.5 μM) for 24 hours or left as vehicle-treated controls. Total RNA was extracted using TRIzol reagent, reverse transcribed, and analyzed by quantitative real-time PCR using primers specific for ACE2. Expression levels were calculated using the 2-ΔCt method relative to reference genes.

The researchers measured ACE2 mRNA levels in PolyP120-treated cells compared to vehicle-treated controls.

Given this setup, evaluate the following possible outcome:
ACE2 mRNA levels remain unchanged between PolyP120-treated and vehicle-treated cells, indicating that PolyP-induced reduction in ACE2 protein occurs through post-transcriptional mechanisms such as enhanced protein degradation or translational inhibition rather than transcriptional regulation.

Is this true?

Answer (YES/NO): NO